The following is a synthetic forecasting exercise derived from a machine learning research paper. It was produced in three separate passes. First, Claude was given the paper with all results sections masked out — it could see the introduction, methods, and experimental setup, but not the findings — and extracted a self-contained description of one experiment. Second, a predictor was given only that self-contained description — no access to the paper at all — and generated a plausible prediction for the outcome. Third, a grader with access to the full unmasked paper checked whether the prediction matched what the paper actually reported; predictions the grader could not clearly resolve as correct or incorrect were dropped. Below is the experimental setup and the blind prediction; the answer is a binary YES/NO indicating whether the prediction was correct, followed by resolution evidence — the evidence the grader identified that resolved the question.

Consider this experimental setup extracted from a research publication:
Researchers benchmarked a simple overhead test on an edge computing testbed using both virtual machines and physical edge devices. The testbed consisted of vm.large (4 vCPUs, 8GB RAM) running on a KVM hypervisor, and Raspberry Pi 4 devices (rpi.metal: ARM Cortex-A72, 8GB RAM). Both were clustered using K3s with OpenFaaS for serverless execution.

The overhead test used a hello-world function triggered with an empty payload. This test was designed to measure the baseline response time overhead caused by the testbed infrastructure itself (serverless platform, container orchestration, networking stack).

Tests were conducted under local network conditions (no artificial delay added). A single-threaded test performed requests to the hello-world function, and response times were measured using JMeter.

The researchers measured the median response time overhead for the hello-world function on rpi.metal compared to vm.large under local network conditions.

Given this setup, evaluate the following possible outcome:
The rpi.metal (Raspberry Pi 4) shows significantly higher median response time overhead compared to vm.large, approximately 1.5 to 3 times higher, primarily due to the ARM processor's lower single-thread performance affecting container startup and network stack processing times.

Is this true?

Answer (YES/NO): YES